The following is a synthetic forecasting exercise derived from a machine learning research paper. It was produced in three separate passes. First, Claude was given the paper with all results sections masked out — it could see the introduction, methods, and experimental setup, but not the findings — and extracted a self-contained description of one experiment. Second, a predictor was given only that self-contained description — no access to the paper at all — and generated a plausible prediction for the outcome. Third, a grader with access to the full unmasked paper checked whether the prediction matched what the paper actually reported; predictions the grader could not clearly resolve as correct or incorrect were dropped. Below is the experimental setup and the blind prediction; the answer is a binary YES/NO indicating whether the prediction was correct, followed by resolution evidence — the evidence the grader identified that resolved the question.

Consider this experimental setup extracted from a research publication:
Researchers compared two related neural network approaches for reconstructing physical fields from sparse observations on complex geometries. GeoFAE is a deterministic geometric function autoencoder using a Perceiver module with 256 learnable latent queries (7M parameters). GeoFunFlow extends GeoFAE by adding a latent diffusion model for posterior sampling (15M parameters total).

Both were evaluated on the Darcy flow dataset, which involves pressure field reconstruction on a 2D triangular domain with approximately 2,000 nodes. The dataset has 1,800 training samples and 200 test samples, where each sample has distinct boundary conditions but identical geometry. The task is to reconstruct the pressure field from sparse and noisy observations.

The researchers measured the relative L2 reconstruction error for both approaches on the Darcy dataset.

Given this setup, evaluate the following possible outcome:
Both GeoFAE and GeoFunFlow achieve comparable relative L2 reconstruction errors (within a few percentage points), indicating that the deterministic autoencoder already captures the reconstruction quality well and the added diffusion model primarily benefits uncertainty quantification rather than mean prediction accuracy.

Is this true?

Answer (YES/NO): YES